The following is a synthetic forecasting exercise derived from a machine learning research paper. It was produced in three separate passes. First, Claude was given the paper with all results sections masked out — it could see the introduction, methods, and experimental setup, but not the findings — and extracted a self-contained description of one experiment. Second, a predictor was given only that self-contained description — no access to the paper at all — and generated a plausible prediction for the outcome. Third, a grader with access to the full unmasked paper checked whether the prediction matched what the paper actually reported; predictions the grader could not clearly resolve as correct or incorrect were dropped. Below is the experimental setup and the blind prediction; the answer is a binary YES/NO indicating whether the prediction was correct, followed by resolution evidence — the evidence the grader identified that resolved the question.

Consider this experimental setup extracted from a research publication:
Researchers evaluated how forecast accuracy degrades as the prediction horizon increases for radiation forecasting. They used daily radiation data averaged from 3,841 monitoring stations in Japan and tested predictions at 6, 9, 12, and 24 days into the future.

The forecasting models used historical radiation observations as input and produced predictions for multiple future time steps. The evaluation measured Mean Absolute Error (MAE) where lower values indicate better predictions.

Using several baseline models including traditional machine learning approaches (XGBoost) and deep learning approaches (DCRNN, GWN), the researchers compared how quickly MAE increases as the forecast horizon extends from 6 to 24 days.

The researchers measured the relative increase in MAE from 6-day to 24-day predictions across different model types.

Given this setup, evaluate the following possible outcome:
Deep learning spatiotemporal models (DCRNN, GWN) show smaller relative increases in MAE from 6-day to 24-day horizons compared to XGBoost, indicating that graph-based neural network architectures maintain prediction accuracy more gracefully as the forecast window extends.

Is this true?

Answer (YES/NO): NO